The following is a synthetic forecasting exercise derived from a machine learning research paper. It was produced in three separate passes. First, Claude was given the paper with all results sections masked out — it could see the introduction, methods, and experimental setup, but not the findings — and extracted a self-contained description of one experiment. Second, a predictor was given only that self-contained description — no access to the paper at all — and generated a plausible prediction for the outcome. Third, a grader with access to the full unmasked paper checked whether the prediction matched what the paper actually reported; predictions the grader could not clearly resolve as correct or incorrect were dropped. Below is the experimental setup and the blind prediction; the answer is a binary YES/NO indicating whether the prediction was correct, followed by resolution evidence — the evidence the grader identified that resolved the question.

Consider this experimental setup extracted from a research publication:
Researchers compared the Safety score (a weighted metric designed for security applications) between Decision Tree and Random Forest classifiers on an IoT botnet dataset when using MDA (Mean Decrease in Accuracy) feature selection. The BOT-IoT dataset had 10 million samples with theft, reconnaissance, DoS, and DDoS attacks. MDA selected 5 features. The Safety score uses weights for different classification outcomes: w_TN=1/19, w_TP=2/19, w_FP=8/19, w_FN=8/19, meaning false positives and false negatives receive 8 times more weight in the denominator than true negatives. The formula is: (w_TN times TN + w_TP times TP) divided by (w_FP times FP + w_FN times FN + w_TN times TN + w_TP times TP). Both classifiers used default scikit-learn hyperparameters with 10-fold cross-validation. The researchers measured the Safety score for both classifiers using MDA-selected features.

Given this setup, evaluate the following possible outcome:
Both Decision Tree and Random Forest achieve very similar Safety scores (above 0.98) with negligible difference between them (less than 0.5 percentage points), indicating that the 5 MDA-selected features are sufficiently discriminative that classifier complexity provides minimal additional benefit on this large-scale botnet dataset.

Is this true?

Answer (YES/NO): NO